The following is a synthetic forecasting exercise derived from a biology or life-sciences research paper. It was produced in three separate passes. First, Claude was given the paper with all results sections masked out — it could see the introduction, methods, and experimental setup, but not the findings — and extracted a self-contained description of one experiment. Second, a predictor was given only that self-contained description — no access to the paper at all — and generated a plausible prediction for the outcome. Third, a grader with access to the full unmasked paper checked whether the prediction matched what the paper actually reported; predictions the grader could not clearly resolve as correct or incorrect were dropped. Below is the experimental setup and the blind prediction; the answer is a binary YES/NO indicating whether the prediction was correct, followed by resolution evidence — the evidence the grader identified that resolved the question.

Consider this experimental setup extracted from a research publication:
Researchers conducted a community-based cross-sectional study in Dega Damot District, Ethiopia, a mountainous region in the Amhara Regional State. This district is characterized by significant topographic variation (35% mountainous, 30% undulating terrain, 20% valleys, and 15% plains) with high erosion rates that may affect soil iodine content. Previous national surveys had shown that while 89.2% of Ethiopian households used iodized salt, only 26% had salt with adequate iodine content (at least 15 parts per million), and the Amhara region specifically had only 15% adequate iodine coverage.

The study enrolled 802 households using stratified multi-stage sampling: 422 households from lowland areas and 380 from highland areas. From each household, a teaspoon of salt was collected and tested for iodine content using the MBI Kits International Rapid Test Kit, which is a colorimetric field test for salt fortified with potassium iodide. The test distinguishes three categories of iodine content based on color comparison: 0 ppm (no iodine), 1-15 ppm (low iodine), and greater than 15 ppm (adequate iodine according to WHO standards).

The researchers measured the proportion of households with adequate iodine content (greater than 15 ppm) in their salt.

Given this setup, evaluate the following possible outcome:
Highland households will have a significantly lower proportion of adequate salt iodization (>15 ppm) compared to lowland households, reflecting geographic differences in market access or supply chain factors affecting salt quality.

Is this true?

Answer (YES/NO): NO